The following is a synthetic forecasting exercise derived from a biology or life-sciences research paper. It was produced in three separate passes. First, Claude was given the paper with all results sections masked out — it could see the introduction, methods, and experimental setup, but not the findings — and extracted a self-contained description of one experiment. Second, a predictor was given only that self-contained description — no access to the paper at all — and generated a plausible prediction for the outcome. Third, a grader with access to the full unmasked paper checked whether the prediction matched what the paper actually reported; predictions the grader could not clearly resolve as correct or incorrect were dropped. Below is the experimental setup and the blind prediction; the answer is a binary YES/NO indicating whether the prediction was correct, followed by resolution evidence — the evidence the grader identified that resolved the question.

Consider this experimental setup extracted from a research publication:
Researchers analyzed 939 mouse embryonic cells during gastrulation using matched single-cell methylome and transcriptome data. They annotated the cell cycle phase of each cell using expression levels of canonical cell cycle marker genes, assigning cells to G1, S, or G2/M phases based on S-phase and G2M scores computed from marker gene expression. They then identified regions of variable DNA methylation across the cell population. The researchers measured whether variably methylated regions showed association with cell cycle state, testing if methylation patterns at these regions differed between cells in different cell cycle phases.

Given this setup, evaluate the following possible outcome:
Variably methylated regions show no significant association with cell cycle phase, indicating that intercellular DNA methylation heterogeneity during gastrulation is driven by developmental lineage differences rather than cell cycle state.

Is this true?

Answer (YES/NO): NO